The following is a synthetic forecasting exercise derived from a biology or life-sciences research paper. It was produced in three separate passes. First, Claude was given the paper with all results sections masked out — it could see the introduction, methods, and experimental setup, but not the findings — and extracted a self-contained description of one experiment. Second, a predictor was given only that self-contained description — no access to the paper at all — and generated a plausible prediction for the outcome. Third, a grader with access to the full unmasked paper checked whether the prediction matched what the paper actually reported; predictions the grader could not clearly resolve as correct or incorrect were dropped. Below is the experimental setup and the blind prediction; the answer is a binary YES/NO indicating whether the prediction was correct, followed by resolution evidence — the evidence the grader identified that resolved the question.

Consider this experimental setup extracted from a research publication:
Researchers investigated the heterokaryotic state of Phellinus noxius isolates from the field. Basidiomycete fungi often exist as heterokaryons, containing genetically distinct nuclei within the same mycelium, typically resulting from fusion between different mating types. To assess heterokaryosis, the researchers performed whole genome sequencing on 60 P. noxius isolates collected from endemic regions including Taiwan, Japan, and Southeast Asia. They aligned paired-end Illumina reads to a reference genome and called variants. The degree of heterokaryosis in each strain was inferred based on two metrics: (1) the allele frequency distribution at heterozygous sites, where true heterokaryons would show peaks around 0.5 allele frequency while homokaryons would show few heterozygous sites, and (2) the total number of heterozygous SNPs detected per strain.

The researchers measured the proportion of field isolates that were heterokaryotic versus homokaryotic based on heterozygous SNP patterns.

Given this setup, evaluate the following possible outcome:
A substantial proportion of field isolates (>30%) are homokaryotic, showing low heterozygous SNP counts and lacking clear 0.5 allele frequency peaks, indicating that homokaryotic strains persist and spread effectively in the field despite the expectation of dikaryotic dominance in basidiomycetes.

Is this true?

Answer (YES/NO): YES